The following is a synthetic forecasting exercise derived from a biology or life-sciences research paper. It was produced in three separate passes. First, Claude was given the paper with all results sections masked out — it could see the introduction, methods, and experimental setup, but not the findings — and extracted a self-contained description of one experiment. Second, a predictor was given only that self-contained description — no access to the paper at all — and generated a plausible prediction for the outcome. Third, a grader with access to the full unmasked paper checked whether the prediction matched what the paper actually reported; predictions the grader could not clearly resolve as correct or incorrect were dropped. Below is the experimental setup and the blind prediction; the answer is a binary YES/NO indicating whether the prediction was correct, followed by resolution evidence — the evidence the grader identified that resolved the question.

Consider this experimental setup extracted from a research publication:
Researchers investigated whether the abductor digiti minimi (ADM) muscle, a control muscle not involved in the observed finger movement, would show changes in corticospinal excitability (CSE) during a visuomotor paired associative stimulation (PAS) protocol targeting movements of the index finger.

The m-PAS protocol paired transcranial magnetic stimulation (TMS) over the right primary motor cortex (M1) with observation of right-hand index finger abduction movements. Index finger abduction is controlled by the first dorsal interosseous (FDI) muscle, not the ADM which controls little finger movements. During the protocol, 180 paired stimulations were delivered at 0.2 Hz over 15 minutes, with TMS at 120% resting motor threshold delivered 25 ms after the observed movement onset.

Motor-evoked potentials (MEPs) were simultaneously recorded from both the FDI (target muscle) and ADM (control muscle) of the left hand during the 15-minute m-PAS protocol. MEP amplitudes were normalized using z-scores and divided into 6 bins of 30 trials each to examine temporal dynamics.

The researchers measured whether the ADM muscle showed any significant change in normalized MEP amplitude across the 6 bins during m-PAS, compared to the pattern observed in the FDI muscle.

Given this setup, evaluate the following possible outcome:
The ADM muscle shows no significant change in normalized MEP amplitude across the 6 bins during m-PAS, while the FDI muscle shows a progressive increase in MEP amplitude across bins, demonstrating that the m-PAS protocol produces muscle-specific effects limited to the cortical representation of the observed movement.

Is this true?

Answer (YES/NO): NO